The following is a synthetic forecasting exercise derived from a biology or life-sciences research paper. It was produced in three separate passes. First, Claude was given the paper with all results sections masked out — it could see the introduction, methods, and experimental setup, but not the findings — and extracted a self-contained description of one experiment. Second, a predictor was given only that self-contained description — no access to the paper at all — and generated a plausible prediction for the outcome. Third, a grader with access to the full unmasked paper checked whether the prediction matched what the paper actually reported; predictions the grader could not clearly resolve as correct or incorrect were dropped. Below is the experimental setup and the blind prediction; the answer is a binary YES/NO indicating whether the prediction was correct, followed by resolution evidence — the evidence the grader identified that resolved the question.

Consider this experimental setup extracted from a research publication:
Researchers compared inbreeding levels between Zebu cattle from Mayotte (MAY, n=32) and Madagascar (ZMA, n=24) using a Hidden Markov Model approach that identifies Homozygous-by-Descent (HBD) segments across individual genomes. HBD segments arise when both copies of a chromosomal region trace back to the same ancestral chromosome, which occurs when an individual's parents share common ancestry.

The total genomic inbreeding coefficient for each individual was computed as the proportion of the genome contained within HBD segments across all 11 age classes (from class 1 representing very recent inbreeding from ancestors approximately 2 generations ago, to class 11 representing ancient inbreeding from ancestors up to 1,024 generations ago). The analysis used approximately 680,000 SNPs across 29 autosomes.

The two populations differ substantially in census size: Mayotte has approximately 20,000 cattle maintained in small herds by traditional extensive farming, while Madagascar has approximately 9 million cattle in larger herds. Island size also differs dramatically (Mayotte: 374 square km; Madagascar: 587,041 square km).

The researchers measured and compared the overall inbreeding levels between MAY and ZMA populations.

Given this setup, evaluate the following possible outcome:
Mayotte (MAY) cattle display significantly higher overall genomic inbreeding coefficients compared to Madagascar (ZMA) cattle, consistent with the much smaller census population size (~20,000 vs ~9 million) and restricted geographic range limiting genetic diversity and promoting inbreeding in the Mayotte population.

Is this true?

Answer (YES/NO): NO